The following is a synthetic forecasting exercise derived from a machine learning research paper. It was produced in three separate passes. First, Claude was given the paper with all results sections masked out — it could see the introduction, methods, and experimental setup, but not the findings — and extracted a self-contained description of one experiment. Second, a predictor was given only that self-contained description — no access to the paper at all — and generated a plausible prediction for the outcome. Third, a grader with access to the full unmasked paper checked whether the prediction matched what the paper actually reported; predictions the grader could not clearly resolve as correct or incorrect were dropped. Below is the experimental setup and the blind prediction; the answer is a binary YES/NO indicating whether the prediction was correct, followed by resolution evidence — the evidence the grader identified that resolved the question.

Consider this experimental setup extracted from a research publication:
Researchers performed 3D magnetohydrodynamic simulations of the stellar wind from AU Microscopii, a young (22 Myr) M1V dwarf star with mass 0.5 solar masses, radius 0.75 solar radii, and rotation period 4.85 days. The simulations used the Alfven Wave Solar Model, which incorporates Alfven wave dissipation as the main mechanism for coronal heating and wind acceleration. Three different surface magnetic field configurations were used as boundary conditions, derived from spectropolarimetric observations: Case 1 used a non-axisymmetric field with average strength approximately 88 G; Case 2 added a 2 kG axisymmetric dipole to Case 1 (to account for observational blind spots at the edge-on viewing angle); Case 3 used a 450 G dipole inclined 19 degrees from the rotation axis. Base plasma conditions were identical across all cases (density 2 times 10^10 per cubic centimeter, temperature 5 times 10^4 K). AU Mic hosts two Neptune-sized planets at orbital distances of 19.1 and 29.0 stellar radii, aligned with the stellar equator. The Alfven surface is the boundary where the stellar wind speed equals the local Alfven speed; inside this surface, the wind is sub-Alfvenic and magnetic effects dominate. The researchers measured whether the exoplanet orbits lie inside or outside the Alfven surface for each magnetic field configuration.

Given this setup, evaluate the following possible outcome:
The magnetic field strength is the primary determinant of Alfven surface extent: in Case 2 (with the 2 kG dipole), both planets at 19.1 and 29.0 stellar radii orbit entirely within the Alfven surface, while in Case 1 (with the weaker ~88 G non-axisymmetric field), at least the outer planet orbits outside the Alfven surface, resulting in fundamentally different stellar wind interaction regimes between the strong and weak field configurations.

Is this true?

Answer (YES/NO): NO